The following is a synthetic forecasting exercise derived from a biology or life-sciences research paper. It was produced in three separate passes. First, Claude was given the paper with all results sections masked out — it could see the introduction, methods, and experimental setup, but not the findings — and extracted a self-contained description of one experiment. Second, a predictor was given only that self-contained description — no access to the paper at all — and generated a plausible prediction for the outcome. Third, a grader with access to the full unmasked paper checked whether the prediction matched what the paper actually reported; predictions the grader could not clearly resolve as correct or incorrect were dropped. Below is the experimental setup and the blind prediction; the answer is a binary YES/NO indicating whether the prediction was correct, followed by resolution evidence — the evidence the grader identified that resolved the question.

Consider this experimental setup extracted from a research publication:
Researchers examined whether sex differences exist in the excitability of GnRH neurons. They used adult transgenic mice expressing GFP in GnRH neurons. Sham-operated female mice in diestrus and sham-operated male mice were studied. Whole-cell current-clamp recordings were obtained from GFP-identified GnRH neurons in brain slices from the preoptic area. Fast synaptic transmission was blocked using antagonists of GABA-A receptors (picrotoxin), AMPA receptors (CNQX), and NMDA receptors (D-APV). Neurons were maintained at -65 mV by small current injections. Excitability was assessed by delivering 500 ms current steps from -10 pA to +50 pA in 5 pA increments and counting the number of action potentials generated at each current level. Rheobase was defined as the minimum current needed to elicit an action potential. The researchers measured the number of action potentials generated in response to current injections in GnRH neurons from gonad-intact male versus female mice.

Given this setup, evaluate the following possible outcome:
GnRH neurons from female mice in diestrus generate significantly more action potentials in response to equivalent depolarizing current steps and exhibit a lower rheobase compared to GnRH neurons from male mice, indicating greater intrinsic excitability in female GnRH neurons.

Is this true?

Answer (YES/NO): NO